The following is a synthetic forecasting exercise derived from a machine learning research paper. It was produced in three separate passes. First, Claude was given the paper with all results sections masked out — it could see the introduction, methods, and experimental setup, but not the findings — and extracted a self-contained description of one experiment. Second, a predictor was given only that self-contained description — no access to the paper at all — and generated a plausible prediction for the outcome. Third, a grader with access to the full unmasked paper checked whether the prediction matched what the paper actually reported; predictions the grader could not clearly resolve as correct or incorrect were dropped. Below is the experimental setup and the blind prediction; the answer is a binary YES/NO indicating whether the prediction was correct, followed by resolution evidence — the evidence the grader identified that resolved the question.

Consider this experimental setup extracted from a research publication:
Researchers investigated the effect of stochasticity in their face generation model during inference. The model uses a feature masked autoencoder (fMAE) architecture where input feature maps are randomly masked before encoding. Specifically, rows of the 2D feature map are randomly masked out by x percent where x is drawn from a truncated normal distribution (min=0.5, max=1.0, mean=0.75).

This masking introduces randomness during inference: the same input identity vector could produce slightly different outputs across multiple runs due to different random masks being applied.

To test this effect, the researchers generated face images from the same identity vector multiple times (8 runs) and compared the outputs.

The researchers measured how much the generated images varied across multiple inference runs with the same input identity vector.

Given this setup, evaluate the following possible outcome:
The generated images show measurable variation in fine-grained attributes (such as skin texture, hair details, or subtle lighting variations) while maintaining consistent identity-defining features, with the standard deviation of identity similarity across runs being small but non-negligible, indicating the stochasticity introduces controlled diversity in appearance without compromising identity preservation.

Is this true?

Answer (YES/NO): NO